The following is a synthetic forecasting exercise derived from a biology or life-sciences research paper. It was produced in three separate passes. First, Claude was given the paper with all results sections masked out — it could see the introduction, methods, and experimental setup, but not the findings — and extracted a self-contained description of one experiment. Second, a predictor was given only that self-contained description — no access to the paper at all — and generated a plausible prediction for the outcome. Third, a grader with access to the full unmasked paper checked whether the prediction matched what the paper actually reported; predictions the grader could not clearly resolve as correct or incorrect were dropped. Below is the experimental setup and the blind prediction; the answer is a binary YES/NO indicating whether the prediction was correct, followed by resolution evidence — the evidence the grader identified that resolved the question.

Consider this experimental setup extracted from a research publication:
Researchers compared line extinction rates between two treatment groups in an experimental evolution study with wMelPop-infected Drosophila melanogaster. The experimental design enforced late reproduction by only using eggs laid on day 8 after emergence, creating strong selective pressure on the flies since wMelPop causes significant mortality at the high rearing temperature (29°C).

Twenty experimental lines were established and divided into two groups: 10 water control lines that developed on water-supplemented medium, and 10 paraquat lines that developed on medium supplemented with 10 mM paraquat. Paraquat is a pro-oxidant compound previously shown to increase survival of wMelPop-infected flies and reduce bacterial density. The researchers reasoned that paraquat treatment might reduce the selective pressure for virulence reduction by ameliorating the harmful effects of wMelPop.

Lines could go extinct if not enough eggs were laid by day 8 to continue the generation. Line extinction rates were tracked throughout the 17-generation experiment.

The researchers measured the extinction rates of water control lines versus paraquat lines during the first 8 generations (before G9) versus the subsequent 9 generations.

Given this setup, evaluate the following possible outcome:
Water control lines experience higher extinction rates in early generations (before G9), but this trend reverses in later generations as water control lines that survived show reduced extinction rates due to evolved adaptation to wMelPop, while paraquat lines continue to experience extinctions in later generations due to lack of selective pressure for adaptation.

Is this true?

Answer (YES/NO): NO